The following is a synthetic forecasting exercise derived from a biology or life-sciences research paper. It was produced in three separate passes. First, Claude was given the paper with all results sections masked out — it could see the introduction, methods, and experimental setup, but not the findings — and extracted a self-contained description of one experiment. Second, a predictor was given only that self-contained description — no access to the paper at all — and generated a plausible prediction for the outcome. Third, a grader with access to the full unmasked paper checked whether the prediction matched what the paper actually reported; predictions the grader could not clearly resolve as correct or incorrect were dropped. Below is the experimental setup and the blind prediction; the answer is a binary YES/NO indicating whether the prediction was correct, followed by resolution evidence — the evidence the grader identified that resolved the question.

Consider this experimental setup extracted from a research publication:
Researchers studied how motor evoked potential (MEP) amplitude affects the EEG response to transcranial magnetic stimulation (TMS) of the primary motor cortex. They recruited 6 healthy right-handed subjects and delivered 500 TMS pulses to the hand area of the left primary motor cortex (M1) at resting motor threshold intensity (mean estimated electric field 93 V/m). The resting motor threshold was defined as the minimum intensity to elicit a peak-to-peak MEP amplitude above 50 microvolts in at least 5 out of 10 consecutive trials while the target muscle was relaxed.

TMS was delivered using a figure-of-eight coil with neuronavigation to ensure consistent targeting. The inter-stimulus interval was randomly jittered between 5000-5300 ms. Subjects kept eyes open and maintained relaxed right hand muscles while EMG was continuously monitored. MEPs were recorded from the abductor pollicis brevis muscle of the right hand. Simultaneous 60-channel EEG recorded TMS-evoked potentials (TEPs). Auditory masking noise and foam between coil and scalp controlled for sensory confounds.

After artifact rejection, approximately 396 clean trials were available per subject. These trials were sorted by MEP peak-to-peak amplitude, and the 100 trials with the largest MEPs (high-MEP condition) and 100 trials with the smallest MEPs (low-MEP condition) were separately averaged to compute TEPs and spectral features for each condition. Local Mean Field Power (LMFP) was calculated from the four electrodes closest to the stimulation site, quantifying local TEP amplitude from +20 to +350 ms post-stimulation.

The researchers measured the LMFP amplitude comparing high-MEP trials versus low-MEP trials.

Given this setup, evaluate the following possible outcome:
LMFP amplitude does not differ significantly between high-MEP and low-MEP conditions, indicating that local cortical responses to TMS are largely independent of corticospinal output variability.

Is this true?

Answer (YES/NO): NO